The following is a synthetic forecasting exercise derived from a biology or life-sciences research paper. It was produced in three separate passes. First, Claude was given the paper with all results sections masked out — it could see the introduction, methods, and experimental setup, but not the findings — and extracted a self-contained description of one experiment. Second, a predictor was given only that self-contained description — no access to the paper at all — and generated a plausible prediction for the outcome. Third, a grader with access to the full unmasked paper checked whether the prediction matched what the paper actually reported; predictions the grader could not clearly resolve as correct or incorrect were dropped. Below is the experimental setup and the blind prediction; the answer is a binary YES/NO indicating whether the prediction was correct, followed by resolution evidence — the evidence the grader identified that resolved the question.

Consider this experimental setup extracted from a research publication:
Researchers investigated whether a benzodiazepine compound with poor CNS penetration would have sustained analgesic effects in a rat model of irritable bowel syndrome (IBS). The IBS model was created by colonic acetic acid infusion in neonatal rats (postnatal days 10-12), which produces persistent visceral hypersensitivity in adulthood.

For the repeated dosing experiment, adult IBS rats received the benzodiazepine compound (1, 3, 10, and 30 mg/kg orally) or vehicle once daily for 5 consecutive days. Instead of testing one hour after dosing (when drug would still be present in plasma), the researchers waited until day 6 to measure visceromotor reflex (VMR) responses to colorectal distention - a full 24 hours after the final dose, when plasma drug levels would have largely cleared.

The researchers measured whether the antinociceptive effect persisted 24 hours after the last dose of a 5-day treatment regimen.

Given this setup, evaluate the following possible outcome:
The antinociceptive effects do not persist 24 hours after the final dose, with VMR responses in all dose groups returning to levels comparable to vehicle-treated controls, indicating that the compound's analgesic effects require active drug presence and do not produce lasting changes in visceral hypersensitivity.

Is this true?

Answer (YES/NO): NO